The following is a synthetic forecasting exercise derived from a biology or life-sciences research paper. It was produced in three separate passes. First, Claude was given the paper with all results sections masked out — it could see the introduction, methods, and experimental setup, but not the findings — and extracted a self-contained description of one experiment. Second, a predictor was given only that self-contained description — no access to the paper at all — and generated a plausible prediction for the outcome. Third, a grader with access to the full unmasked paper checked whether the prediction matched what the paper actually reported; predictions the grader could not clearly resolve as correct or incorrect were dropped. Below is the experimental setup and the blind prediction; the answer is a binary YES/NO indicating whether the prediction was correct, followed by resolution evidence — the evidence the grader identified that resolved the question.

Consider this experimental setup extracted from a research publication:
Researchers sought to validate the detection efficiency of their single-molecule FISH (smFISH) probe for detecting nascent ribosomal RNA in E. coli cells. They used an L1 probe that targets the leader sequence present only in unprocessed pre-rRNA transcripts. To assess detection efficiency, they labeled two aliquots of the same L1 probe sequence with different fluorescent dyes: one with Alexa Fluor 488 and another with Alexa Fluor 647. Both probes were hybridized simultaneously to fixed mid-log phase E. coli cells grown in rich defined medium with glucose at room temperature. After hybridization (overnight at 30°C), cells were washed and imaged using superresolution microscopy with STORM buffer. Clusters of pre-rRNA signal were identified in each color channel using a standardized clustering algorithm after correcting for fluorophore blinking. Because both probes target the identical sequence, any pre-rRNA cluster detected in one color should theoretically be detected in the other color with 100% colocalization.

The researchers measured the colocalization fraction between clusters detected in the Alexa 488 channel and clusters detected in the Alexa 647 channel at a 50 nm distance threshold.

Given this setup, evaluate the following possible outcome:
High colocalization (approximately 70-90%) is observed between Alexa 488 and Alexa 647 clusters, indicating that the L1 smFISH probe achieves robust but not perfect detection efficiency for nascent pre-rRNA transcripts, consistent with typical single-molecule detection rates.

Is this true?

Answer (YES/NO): YES